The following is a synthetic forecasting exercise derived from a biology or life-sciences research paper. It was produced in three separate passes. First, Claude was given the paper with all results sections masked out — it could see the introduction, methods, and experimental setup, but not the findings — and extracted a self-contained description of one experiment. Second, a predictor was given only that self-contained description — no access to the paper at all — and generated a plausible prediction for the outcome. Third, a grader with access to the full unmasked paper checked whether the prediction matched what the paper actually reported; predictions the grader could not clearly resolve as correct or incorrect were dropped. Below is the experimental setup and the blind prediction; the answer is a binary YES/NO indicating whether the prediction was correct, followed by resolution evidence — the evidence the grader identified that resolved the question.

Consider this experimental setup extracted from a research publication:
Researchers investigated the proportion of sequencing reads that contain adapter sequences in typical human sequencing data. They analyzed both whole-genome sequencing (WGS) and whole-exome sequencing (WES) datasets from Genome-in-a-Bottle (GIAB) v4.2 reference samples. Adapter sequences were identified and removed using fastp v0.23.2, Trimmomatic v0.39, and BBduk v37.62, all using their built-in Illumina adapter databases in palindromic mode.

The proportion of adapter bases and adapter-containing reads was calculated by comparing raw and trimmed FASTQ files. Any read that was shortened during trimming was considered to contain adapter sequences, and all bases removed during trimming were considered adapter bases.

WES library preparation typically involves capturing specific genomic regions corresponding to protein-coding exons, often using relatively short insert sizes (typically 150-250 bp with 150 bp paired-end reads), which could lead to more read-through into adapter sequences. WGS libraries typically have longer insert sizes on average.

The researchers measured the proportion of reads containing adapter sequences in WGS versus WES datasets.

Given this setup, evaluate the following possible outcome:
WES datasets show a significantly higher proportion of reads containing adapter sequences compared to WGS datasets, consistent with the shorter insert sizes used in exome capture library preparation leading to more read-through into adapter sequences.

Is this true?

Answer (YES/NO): YES